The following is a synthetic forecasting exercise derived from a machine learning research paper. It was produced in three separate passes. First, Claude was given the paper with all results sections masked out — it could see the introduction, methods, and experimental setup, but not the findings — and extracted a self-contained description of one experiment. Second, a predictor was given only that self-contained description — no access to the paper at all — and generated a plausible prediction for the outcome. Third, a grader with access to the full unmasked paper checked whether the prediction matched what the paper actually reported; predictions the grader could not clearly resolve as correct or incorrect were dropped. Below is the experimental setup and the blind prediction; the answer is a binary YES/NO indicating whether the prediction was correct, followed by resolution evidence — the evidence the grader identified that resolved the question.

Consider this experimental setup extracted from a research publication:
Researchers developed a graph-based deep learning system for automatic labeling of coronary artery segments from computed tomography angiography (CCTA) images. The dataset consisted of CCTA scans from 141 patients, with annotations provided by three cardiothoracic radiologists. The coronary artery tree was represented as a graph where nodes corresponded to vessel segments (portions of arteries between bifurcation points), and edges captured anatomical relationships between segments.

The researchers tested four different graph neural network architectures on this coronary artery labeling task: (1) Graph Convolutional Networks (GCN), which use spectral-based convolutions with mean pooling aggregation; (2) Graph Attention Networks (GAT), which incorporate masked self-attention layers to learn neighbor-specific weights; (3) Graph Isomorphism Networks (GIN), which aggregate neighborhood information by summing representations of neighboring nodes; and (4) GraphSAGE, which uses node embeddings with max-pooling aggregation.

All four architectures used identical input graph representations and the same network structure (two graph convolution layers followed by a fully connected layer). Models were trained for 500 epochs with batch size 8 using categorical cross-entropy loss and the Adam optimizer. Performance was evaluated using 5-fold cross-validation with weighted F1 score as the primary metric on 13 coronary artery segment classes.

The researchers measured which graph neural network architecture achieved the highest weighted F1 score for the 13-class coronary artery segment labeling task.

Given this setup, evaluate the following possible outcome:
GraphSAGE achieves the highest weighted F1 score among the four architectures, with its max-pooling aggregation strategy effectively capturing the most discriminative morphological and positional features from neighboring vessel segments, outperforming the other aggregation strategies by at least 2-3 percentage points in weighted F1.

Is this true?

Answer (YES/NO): YES